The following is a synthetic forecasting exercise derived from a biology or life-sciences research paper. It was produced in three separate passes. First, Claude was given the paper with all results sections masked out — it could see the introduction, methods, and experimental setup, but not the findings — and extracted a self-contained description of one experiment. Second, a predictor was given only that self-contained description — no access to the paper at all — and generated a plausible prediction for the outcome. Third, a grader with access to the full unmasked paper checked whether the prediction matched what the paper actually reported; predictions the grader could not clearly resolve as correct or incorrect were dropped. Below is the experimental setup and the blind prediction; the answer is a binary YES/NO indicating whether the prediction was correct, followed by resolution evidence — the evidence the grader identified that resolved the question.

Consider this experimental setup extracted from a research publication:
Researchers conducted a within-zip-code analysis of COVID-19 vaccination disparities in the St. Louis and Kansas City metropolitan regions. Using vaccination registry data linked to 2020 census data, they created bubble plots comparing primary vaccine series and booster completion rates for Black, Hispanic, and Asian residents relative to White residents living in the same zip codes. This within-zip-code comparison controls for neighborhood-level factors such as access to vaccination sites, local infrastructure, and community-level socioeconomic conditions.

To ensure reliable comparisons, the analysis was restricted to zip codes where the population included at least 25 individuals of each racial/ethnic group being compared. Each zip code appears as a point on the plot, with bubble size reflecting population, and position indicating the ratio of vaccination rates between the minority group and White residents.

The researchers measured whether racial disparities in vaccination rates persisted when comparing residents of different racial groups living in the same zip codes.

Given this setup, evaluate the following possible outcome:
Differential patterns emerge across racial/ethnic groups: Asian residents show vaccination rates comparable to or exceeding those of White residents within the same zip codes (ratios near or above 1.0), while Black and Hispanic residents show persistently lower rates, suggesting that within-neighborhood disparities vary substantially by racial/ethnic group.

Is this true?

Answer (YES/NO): NO